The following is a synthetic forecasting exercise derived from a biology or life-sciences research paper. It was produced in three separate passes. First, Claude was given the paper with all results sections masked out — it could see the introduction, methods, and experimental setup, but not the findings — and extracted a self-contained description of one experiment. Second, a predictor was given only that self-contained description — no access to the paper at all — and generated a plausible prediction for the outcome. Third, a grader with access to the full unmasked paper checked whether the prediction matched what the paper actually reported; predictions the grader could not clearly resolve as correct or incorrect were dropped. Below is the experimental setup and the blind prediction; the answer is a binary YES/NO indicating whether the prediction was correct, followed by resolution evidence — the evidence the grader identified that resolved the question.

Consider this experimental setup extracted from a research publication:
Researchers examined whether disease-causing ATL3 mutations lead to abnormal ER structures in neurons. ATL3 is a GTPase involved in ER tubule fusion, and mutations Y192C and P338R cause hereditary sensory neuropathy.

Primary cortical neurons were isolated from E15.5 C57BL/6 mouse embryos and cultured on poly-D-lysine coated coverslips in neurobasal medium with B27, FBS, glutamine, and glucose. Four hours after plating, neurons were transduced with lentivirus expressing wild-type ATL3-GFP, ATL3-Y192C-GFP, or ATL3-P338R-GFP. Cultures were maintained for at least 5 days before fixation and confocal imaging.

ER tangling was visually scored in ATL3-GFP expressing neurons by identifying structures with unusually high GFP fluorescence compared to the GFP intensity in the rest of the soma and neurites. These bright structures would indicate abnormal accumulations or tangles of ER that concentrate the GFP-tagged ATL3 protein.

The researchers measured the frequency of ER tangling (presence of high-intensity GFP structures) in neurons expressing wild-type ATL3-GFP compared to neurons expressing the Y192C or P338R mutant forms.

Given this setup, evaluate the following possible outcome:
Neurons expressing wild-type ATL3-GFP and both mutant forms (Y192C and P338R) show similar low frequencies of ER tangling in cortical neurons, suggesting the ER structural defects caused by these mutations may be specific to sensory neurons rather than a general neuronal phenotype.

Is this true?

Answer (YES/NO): NO